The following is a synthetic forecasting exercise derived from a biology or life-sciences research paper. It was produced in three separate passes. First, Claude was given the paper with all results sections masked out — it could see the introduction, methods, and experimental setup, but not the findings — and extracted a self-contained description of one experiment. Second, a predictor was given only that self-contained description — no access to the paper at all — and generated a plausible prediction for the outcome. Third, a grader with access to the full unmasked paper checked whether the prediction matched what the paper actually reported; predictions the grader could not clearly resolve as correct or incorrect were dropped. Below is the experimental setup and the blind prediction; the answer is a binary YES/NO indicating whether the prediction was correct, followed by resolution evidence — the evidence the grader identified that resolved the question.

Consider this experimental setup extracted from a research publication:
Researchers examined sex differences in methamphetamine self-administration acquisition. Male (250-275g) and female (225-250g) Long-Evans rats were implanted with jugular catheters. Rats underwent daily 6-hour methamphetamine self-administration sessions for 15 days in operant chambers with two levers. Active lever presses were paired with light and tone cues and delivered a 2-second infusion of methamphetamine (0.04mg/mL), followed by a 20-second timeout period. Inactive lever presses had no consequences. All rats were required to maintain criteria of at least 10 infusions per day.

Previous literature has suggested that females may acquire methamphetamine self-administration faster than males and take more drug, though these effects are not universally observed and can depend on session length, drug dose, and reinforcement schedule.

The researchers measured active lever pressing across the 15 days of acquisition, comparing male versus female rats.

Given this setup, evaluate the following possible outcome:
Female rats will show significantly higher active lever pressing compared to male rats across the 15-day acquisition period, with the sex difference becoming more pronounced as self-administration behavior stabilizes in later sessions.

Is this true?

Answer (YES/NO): NO